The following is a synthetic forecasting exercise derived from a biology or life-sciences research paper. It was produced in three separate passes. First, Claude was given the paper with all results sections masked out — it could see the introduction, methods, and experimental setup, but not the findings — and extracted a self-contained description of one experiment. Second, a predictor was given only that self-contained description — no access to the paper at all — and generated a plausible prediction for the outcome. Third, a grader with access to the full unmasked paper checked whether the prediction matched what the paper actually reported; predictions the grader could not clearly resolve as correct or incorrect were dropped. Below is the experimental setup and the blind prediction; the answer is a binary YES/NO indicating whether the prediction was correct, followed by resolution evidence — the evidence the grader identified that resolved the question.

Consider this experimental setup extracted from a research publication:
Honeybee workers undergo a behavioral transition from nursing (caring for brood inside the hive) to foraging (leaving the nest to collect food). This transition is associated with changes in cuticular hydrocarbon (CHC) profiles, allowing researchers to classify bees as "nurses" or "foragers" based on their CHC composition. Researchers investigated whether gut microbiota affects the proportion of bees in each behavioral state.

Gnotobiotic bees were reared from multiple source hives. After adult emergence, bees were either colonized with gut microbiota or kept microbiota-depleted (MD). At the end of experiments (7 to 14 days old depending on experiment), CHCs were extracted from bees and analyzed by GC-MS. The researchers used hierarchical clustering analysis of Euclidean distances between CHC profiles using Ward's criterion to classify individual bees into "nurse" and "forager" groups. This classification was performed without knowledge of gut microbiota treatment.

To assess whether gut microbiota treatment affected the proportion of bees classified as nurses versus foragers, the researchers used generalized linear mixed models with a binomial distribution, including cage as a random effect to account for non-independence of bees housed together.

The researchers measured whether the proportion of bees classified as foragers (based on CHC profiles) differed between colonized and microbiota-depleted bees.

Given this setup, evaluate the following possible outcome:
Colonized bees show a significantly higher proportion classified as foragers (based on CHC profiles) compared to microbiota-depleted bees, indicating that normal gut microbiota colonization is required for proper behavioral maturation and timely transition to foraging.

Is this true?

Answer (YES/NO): NO